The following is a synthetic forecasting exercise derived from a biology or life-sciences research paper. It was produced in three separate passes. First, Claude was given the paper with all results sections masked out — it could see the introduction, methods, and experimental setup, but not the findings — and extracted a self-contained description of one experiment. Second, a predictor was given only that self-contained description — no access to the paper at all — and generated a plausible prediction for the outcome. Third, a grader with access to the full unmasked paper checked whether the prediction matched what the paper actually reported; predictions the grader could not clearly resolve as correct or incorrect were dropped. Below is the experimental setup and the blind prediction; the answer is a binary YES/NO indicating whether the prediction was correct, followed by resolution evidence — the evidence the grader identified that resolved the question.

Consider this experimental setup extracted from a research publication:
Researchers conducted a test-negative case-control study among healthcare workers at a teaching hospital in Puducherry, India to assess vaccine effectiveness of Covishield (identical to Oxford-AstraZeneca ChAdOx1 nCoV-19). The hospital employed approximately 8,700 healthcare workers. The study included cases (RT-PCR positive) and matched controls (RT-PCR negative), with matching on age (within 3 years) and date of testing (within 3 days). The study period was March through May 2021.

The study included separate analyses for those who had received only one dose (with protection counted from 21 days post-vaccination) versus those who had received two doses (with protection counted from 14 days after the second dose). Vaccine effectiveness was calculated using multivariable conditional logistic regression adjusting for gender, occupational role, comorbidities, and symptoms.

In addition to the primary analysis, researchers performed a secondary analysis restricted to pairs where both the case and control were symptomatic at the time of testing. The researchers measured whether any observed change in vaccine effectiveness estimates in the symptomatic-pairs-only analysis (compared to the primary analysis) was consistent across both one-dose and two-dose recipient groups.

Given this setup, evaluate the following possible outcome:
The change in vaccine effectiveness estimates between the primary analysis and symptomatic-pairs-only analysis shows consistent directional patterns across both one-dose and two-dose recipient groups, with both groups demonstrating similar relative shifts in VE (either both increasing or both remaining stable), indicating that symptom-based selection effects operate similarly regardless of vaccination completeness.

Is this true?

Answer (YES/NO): YES